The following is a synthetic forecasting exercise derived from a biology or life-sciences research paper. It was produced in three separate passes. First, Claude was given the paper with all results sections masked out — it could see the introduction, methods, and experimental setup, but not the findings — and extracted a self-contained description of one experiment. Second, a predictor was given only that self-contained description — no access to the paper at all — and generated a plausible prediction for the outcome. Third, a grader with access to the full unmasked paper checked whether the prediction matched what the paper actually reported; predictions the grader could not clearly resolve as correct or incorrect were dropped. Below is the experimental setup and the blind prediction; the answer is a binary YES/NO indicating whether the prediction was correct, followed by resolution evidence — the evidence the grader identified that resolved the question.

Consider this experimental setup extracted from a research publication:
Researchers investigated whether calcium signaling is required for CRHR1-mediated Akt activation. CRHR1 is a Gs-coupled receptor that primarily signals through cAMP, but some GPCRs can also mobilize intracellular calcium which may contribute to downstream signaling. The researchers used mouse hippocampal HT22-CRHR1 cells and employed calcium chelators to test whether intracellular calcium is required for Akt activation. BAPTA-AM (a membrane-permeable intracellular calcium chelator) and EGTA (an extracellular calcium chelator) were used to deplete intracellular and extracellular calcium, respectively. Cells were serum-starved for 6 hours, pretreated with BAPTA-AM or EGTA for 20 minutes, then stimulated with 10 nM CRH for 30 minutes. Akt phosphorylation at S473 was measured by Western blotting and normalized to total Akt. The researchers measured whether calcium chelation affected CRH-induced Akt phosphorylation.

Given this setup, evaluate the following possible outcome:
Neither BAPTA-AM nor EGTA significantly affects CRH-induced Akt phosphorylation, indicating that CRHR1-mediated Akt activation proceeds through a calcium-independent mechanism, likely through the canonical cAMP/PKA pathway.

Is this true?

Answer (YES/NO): NO